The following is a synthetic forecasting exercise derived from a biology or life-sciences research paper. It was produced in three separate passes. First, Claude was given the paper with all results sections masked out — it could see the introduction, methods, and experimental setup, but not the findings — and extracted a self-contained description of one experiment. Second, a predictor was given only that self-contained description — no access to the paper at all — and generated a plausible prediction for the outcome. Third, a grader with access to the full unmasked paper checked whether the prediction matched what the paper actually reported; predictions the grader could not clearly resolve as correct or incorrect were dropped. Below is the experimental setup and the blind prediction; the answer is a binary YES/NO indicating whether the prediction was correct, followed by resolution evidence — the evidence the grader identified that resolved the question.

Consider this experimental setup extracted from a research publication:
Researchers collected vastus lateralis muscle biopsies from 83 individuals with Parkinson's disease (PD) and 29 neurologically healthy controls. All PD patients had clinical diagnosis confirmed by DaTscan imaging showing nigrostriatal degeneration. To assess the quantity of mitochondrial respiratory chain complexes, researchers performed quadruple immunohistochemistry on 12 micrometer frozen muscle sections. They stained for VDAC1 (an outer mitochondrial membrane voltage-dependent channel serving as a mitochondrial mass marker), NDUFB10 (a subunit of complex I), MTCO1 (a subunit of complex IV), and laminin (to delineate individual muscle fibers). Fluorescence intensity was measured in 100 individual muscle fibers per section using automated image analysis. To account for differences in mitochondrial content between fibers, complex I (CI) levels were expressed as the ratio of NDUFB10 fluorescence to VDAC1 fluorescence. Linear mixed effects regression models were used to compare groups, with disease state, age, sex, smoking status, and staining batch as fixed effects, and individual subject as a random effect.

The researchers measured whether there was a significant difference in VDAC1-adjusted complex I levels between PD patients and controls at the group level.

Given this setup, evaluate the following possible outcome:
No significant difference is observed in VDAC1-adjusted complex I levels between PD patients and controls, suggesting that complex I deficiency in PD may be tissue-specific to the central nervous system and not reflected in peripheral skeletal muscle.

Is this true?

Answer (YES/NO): YES